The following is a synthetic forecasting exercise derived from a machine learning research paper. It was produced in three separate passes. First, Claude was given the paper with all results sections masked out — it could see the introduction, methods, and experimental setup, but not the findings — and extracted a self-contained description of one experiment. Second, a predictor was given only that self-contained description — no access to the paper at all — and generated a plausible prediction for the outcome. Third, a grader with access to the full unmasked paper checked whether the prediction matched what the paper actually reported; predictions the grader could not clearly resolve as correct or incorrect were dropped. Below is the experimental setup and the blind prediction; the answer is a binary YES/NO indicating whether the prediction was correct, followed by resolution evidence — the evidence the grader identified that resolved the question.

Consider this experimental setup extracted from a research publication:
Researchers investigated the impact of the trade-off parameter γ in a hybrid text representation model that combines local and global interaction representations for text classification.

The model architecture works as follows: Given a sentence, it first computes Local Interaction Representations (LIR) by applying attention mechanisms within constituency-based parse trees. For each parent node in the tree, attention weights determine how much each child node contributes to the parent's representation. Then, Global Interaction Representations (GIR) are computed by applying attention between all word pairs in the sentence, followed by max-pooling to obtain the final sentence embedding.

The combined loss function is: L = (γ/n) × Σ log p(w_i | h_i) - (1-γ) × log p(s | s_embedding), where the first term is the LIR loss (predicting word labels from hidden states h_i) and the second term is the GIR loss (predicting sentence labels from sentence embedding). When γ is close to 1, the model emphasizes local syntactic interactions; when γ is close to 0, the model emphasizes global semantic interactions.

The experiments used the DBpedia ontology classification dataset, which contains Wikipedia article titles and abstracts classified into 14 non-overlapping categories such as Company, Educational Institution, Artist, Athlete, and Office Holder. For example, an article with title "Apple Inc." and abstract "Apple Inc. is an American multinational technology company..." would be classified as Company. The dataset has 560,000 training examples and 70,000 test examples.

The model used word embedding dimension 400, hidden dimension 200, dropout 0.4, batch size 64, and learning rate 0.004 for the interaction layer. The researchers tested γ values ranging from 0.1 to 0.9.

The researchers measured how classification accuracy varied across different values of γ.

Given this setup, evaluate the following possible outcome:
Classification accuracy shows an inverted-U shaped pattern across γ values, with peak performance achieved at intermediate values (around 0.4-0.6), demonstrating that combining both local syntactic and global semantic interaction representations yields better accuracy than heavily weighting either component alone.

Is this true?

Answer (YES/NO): YES